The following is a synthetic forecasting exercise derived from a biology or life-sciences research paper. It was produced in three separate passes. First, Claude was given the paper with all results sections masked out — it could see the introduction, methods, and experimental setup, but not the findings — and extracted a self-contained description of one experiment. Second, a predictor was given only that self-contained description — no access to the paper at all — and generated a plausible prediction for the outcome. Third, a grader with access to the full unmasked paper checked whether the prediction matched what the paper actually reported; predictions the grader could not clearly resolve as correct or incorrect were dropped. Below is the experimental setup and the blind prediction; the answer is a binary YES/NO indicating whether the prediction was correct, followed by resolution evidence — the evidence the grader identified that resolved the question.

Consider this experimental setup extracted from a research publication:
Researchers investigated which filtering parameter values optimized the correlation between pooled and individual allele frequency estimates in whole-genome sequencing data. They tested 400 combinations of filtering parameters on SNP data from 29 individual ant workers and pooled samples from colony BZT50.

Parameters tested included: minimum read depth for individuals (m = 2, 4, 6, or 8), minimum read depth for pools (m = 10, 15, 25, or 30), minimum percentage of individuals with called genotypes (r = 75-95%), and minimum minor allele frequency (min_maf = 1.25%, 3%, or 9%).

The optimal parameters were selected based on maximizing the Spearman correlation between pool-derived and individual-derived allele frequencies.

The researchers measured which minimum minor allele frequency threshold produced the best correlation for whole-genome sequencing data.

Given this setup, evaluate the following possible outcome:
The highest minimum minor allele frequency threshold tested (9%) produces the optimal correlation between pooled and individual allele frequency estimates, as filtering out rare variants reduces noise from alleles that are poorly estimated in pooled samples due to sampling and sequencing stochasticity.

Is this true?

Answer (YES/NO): NO